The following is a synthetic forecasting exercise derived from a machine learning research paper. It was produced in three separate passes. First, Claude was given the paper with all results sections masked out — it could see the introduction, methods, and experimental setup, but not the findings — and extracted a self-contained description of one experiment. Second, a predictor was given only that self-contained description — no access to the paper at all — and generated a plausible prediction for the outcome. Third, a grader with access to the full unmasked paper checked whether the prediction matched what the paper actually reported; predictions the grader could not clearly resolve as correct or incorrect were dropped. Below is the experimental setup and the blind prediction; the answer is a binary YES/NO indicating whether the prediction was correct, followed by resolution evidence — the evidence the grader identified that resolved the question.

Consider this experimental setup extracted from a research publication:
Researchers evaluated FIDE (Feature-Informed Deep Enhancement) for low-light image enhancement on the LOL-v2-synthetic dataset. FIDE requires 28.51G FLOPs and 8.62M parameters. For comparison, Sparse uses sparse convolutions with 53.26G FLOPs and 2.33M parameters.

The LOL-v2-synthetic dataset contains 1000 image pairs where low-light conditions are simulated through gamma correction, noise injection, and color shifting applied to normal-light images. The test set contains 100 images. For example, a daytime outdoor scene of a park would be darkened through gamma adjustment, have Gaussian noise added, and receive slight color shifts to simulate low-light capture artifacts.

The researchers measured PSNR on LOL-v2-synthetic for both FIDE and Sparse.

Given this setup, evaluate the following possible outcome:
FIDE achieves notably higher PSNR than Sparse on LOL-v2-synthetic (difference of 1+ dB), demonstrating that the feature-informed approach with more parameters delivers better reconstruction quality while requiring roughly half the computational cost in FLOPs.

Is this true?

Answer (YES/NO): NO